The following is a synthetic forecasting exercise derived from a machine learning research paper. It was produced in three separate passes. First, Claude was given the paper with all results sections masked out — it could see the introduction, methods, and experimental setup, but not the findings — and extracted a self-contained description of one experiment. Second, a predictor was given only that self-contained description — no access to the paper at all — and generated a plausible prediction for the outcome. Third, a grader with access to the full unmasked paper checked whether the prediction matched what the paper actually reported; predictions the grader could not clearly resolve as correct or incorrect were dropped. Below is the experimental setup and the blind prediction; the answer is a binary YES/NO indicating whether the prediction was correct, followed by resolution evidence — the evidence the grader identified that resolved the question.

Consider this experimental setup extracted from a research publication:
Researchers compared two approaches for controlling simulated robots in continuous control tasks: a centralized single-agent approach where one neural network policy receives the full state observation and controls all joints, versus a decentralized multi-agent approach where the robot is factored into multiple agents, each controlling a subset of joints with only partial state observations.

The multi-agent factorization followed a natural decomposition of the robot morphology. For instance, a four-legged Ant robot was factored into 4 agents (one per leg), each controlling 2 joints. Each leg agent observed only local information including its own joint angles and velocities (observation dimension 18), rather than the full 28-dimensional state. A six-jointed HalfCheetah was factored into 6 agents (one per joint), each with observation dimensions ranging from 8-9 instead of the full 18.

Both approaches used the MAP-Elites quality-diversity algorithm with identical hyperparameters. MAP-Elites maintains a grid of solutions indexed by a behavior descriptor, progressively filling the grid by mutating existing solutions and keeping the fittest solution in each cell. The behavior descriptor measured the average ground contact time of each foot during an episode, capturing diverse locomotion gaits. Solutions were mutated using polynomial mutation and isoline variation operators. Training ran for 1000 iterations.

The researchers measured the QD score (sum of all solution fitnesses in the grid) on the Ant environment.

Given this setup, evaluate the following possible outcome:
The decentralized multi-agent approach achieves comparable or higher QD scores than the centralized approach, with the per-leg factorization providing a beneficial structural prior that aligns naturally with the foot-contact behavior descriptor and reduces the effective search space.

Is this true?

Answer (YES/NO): YES